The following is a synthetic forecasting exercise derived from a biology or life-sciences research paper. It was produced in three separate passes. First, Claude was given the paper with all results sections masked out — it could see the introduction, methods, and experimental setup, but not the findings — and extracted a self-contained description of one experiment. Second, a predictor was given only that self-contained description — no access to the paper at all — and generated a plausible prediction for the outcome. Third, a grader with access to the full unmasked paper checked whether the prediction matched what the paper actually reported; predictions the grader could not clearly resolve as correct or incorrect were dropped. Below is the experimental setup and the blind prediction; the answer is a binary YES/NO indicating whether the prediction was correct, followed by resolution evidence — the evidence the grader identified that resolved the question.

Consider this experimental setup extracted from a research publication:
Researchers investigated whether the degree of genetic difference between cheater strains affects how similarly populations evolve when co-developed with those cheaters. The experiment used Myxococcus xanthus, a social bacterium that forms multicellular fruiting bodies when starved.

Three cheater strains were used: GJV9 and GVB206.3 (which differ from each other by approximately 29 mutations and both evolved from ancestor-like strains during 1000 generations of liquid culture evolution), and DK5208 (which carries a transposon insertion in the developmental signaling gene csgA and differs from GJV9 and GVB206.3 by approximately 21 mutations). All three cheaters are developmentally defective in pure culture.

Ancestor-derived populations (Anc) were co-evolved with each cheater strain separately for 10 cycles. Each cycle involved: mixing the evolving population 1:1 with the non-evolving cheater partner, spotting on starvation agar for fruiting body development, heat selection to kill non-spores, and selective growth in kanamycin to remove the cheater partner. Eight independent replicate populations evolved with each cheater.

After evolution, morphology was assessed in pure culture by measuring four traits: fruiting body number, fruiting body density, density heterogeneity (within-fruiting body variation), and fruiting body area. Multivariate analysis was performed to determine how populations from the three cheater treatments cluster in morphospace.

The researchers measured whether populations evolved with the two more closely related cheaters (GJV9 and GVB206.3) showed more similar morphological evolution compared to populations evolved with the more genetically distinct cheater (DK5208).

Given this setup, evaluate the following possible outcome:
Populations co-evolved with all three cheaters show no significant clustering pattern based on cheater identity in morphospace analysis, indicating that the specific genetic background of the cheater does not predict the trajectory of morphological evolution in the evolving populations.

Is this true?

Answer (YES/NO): NO